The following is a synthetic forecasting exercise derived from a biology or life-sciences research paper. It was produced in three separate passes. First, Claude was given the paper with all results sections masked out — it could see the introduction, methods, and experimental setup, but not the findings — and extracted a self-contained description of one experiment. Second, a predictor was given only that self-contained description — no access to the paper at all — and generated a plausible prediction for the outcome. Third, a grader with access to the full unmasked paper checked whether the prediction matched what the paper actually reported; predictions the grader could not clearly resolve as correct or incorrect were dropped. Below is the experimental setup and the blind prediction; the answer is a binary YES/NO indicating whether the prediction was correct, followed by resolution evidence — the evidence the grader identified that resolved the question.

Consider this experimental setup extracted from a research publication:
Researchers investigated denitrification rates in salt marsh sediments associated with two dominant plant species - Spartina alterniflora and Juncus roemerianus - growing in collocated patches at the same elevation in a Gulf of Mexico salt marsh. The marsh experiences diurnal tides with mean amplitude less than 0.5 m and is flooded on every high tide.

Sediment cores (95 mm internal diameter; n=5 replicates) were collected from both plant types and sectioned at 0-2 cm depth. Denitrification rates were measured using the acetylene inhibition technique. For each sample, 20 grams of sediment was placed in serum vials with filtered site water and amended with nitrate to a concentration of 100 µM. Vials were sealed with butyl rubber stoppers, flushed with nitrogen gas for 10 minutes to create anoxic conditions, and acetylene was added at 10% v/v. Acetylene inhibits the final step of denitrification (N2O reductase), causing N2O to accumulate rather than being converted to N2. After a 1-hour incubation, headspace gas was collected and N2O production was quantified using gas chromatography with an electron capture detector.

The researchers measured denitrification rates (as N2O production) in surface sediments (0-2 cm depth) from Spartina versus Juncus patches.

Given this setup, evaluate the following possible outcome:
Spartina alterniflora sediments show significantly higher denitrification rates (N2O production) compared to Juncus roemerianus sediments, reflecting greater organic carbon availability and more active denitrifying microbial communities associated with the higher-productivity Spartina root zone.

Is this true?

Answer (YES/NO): NO